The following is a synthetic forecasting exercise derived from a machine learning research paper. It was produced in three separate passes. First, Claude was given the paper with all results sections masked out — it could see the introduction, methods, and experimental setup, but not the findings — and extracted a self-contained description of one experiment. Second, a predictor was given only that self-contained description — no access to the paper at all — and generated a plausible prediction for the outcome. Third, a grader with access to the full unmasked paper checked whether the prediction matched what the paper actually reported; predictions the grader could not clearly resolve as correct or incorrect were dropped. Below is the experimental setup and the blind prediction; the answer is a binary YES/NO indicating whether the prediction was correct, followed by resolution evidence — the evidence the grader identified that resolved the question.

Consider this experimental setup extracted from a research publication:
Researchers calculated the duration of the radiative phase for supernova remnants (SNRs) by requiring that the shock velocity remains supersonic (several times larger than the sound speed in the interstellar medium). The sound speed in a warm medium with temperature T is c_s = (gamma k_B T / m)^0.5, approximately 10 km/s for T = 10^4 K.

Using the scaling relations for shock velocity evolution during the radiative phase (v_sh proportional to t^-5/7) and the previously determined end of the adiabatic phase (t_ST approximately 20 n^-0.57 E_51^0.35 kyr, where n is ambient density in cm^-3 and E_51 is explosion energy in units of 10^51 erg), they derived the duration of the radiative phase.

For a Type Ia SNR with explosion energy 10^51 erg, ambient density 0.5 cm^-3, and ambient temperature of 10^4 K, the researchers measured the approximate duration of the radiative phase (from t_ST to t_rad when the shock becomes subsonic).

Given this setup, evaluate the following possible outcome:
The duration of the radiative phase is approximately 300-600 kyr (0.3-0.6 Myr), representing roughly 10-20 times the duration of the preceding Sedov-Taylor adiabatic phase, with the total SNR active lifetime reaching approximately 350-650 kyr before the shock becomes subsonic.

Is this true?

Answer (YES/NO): YES